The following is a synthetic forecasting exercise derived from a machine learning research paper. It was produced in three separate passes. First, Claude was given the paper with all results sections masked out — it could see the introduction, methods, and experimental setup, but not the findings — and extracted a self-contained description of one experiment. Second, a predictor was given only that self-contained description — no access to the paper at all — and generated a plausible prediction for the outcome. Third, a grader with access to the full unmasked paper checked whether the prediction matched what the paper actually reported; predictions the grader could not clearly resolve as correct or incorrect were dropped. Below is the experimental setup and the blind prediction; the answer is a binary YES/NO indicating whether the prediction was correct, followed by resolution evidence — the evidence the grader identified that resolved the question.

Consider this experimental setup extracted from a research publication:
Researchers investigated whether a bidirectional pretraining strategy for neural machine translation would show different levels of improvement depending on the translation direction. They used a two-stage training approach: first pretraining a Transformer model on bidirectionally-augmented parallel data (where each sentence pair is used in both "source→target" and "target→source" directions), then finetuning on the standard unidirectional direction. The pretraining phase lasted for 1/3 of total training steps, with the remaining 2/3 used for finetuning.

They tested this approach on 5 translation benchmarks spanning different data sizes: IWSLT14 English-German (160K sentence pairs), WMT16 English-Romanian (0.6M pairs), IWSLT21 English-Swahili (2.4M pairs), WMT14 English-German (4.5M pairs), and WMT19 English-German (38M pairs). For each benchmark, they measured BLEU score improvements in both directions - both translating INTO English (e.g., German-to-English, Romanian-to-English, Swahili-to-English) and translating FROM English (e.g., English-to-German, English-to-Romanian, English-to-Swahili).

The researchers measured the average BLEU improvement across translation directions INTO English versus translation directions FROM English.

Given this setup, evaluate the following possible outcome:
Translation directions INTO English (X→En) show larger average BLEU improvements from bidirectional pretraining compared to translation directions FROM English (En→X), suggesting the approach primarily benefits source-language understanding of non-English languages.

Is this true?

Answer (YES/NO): YES